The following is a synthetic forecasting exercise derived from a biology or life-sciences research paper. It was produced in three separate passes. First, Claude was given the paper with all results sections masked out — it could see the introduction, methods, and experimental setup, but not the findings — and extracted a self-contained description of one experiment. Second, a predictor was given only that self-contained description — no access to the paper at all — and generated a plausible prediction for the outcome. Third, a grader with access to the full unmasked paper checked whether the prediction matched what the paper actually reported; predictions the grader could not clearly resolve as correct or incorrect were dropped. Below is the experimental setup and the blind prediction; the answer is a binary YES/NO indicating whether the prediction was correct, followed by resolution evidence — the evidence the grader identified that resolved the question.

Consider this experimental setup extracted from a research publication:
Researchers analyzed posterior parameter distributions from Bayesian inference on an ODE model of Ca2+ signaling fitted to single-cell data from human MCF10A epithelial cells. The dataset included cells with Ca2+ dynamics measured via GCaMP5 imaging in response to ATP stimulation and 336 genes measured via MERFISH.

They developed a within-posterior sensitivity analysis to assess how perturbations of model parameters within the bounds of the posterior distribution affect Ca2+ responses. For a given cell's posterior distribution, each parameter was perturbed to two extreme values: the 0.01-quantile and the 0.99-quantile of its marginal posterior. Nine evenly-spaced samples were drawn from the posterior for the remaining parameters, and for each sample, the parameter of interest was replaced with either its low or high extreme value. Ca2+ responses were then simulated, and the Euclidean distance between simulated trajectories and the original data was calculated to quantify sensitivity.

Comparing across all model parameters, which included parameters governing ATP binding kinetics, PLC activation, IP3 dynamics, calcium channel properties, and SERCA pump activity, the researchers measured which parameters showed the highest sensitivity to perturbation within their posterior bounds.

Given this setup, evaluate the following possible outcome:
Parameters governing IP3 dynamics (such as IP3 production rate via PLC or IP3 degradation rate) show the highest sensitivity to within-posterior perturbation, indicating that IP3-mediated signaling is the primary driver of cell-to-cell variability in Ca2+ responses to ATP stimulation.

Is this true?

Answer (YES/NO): NO